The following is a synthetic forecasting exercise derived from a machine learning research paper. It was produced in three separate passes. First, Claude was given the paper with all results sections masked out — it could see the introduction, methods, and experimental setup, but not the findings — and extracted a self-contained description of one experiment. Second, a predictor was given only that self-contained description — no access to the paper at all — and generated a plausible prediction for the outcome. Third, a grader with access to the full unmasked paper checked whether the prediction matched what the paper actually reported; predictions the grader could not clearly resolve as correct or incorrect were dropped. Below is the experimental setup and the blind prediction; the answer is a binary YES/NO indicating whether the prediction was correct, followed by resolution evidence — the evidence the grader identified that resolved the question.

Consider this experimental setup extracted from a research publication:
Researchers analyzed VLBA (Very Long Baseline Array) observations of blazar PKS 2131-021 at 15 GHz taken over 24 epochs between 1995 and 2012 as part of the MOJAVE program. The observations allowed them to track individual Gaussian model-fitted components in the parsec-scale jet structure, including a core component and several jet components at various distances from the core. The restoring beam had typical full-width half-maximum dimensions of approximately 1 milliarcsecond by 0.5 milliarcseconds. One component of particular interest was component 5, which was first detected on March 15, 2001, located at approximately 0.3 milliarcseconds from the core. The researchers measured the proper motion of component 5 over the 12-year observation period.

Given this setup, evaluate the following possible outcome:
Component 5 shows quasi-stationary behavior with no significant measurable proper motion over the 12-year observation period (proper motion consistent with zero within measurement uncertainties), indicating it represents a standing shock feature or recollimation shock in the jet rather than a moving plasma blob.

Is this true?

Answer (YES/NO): YES